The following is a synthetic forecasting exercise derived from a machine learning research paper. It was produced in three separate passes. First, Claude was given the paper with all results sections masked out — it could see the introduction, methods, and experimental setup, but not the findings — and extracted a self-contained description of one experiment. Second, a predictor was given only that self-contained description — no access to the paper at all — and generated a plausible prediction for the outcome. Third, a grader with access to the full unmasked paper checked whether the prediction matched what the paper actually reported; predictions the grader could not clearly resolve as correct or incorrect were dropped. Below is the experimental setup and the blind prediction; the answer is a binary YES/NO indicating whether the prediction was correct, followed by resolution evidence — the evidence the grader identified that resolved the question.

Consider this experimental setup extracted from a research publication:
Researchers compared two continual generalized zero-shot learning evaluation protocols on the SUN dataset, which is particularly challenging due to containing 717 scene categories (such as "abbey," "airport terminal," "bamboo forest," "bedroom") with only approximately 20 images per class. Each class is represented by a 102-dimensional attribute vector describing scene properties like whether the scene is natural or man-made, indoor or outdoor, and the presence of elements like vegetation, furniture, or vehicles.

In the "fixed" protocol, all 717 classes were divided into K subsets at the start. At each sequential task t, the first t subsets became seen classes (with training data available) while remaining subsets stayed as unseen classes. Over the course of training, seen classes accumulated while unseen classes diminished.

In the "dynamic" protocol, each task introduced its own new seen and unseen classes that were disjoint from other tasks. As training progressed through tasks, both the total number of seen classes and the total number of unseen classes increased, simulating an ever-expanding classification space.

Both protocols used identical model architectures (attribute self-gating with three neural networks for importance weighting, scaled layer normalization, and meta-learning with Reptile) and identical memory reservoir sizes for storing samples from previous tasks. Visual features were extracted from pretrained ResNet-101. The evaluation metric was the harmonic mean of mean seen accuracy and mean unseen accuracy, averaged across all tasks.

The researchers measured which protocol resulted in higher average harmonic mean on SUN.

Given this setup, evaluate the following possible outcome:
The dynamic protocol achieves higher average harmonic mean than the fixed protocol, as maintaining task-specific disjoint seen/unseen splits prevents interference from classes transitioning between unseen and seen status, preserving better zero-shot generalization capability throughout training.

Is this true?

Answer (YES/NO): YES